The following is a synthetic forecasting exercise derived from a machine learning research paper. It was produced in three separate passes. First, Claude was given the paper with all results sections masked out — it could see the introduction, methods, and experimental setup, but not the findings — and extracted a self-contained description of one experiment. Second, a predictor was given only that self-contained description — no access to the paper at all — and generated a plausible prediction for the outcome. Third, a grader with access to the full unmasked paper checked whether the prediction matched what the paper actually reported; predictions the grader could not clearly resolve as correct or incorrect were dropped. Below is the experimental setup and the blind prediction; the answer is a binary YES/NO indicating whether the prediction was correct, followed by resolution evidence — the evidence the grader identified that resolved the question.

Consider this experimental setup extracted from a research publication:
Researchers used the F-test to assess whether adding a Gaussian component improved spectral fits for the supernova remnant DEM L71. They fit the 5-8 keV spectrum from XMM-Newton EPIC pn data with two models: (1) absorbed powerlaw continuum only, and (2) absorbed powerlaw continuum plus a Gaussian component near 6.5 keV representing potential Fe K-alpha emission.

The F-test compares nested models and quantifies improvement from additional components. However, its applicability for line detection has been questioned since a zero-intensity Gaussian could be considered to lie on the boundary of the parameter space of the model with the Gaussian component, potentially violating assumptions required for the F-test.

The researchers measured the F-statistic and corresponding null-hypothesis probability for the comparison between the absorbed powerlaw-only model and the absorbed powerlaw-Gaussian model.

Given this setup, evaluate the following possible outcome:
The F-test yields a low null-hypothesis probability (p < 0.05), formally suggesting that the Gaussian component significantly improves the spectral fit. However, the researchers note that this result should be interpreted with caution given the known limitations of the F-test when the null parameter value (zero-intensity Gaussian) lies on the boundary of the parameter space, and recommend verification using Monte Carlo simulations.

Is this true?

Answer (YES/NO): NO